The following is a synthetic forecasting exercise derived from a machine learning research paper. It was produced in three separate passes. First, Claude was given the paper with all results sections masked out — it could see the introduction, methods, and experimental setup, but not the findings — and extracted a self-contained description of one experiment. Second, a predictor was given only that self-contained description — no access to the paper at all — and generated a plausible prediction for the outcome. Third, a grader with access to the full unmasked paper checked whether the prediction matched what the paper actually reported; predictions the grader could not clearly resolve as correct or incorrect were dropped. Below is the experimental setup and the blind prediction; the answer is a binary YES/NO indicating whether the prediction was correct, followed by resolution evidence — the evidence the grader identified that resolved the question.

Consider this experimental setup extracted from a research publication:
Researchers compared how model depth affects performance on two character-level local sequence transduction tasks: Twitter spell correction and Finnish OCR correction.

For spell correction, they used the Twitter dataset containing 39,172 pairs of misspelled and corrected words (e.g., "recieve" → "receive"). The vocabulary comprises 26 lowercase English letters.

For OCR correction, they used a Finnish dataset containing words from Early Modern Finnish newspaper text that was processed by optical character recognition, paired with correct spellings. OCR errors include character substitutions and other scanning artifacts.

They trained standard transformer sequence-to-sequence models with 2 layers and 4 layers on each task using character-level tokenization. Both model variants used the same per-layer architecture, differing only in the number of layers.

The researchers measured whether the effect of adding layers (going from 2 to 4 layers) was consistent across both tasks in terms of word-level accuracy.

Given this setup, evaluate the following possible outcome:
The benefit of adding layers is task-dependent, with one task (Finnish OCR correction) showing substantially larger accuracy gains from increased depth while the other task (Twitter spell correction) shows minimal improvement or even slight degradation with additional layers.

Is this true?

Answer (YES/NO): YES